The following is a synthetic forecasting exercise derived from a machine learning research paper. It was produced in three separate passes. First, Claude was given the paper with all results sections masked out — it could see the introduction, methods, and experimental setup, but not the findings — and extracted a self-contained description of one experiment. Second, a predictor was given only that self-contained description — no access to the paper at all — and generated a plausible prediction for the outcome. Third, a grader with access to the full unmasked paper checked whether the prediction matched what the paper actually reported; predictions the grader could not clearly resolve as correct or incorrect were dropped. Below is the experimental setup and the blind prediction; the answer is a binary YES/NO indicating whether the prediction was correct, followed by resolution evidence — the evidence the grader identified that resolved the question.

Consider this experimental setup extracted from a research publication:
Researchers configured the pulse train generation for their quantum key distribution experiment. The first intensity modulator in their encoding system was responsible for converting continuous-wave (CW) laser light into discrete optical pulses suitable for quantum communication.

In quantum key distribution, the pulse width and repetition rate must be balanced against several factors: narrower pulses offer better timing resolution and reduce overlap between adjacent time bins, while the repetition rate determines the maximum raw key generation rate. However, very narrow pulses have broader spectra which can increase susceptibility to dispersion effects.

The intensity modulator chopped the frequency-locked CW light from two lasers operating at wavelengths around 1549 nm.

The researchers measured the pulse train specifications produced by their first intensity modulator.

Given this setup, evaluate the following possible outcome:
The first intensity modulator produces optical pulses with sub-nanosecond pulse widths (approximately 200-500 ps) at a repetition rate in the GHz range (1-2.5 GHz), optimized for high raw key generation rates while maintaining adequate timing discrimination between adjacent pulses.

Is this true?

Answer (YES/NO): NO